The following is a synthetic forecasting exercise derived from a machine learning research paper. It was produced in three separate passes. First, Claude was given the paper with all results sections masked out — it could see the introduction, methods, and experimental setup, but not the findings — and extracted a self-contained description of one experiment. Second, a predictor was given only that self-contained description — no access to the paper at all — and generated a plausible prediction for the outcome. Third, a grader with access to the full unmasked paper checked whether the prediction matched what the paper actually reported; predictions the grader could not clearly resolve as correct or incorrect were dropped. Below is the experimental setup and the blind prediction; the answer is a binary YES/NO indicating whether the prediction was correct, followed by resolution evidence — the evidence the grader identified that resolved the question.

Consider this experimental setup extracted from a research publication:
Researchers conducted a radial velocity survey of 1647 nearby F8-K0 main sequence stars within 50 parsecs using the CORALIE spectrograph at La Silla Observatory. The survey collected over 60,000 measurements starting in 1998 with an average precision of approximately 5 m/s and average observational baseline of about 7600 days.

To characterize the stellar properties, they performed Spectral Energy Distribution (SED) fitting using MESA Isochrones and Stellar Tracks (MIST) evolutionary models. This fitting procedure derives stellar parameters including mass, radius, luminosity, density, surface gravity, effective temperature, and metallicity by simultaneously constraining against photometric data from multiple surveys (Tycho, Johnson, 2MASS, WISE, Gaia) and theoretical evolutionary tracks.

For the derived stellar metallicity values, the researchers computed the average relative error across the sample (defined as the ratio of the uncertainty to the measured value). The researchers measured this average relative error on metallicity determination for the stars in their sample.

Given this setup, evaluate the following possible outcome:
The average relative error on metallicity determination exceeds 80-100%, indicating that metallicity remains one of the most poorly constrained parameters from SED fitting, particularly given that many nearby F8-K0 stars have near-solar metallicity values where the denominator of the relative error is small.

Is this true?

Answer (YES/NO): YES